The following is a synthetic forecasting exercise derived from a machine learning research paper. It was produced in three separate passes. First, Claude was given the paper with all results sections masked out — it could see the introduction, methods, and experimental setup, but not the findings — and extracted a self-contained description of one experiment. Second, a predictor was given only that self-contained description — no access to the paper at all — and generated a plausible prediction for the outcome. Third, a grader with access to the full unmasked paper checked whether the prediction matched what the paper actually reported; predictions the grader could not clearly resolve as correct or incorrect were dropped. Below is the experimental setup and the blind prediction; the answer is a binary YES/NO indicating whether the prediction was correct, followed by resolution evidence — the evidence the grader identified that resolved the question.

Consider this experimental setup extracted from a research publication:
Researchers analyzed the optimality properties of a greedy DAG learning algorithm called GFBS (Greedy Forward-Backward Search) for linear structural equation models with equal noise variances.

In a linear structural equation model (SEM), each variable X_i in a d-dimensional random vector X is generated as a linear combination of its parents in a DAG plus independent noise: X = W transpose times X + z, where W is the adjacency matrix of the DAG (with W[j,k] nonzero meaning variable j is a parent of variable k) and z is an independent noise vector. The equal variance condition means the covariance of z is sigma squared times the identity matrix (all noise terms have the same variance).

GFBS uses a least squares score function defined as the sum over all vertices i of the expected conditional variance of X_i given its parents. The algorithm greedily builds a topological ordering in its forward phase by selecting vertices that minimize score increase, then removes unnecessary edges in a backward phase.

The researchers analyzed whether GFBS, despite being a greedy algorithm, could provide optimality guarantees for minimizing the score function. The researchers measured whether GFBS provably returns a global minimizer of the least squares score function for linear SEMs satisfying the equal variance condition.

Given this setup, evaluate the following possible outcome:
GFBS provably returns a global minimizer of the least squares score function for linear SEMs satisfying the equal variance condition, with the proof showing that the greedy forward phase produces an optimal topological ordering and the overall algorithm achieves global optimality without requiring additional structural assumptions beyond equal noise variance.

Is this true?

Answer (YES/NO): YES